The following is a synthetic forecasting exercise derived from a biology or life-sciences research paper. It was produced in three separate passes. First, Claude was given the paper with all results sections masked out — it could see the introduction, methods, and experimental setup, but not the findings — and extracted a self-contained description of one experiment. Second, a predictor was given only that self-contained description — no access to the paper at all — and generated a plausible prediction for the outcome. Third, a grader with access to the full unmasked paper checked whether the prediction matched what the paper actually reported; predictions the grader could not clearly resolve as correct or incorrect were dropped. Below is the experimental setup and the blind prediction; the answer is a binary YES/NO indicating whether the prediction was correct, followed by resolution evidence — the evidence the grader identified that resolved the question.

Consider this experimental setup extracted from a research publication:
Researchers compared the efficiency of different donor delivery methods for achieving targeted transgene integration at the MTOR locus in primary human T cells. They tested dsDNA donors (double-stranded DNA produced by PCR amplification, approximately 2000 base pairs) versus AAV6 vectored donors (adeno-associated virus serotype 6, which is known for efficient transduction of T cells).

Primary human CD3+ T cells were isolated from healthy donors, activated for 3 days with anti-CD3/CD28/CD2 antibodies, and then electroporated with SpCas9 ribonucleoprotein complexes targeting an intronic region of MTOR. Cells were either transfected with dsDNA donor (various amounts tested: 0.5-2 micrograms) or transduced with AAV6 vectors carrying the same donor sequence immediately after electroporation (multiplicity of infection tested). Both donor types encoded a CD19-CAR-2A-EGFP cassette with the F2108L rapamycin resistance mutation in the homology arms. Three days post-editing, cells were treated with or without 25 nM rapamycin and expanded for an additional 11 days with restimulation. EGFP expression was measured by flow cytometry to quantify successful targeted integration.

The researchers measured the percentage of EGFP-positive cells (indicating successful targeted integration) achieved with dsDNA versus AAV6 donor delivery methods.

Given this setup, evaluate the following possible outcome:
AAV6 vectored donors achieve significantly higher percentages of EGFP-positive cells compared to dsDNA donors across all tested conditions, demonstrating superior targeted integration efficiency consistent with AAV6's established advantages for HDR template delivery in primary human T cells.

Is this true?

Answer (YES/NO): YES